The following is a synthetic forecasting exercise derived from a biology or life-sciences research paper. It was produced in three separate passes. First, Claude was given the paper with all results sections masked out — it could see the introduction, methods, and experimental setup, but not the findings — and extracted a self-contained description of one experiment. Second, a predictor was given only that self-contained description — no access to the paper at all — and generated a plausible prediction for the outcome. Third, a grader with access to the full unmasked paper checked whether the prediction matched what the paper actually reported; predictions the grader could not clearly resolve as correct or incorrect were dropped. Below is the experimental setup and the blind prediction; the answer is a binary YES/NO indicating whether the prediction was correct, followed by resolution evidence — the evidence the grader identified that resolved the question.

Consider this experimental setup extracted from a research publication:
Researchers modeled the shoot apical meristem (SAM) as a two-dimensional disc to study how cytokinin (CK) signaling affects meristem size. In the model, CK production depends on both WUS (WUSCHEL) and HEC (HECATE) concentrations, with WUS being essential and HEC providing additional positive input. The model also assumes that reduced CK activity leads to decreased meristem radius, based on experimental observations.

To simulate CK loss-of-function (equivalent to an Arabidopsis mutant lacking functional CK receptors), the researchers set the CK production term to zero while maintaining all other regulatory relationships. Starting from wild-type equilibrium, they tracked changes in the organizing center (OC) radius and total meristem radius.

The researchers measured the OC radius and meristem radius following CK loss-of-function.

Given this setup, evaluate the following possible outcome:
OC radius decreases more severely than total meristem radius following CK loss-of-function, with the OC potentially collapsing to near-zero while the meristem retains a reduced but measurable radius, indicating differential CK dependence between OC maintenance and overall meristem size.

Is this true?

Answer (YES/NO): NO